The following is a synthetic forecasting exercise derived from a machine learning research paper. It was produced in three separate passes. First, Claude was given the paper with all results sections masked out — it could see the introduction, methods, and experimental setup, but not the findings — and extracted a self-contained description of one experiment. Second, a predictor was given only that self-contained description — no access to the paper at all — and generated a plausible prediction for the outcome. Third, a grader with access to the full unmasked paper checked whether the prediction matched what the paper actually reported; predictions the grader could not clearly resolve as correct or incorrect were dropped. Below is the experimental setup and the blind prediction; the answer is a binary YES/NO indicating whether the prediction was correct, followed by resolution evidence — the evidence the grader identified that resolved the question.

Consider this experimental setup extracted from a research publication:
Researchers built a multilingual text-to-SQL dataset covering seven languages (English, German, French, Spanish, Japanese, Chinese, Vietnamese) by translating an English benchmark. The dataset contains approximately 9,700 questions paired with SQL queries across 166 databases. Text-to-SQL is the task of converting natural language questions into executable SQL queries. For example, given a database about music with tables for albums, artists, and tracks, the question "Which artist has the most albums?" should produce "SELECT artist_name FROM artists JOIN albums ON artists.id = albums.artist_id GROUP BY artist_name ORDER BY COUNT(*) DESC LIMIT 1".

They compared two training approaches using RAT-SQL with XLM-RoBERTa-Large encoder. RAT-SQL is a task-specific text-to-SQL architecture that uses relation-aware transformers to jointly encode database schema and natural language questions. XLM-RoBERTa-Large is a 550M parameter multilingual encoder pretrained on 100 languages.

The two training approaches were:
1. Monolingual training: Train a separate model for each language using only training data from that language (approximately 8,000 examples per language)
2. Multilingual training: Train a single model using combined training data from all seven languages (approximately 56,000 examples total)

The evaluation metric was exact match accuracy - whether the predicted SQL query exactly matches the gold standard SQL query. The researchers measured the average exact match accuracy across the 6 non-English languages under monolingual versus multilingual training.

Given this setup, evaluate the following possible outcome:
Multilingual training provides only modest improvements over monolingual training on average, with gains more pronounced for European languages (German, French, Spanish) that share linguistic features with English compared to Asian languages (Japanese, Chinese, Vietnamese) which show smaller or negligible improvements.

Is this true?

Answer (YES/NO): NO